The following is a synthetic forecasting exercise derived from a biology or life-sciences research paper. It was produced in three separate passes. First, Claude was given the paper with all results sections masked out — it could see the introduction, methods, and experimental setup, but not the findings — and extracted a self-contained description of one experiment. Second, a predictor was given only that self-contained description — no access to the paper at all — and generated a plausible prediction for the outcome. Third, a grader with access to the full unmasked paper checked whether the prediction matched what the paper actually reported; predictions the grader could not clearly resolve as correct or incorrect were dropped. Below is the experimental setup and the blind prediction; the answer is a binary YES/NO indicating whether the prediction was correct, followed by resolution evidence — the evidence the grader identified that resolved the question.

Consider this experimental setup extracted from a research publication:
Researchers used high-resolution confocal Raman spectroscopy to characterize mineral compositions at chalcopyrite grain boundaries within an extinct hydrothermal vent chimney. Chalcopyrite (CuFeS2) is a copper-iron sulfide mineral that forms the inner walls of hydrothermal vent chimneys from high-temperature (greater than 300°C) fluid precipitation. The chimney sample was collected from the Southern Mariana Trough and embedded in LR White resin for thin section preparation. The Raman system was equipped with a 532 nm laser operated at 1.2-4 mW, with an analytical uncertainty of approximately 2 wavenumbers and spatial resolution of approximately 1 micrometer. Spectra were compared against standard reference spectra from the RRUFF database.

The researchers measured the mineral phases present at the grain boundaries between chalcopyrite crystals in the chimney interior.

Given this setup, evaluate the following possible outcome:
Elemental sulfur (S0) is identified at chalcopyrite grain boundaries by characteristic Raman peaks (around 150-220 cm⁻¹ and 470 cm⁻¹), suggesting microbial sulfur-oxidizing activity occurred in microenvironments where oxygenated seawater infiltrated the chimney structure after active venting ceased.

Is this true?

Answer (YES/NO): NO